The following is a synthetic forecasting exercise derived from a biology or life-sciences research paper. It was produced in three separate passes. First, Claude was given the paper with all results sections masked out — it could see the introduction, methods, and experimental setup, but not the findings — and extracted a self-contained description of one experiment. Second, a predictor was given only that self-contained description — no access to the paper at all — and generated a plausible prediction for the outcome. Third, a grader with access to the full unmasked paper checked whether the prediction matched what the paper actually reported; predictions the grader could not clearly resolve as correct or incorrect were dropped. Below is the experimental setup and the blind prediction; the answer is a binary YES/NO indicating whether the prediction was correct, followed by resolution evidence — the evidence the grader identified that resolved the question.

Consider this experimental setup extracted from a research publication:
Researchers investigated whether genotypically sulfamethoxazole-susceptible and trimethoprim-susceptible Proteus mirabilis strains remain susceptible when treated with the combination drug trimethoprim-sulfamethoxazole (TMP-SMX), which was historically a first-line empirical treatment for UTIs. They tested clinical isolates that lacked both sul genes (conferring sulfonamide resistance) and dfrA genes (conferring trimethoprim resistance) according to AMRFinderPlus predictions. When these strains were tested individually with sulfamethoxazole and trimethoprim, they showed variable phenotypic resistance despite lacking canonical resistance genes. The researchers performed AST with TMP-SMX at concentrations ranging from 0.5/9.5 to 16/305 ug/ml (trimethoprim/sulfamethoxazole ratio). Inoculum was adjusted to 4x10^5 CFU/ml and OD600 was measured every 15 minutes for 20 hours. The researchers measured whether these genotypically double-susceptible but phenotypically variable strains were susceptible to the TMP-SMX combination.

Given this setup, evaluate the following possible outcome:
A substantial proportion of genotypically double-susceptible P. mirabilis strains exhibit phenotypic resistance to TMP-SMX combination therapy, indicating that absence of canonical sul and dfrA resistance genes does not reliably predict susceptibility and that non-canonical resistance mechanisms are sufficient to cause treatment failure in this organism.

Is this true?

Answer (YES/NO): YES